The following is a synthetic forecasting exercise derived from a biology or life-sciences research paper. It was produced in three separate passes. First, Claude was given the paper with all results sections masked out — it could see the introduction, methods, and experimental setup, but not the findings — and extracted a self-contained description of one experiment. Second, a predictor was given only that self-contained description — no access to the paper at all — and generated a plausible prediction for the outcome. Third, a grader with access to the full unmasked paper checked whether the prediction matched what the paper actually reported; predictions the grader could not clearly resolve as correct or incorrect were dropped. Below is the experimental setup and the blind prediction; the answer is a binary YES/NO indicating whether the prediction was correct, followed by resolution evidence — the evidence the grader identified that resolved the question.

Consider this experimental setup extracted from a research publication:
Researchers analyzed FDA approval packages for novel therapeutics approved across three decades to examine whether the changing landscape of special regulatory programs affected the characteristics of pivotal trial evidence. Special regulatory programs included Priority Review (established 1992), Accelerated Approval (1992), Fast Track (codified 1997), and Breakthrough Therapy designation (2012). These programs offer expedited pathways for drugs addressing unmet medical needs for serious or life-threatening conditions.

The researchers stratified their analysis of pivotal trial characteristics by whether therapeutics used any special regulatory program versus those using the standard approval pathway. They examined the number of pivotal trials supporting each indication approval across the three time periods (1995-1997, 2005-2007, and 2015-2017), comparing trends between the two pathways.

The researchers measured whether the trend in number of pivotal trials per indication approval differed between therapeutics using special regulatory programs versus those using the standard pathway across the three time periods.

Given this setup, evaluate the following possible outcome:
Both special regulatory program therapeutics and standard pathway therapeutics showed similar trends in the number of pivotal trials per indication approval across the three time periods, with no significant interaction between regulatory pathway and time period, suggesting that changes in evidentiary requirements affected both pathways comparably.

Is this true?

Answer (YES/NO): NO